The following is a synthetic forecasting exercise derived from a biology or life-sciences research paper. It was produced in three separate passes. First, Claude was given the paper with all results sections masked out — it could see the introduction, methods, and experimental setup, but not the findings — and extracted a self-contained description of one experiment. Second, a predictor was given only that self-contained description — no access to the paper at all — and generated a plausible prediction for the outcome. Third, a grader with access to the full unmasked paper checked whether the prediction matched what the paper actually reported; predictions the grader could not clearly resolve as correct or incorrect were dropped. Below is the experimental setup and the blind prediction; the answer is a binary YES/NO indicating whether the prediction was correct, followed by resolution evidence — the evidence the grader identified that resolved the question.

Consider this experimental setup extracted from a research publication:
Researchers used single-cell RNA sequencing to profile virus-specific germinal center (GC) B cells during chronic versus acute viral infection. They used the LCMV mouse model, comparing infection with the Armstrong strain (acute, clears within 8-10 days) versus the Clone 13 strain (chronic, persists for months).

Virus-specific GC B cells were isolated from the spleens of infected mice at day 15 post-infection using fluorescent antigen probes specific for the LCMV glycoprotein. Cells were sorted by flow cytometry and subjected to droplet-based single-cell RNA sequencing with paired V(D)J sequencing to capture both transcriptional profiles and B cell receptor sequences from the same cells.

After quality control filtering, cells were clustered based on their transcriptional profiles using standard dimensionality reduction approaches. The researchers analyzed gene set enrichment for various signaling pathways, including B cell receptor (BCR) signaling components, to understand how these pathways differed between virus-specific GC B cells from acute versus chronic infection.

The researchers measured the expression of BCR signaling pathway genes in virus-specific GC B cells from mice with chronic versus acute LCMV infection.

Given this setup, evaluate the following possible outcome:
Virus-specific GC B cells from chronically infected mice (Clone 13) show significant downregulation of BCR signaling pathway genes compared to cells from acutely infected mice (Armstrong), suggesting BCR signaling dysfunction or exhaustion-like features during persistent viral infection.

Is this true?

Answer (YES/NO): YES